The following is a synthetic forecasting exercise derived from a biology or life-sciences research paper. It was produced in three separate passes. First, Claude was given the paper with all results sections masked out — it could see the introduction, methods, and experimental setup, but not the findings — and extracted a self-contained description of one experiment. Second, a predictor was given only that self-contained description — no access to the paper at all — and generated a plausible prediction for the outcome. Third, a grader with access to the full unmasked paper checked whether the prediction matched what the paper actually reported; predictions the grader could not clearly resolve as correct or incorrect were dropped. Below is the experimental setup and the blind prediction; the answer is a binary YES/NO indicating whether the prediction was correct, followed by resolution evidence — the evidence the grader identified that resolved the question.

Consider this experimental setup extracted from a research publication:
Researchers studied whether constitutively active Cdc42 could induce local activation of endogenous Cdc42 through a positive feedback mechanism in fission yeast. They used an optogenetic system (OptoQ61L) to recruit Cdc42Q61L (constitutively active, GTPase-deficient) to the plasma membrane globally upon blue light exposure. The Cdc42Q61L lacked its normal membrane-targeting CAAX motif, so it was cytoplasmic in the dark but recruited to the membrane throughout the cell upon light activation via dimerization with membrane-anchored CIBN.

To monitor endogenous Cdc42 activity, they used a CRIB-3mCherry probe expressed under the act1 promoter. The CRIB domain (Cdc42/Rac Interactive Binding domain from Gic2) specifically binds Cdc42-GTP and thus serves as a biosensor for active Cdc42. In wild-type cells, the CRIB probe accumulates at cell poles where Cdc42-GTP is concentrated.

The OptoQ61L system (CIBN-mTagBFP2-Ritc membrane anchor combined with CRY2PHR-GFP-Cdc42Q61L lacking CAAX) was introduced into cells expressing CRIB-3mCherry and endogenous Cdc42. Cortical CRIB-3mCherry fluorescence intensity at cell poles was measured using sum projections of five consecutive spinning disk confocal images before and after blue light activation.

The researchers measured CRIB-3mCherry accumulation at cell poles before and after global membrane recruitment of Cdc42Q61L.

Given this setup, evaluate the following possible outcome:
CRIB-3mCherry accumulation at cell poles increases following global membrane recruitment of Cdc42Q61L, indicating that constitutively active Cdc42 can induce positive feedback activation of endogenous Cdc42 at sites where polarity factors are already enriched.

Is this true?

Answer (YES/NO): NO